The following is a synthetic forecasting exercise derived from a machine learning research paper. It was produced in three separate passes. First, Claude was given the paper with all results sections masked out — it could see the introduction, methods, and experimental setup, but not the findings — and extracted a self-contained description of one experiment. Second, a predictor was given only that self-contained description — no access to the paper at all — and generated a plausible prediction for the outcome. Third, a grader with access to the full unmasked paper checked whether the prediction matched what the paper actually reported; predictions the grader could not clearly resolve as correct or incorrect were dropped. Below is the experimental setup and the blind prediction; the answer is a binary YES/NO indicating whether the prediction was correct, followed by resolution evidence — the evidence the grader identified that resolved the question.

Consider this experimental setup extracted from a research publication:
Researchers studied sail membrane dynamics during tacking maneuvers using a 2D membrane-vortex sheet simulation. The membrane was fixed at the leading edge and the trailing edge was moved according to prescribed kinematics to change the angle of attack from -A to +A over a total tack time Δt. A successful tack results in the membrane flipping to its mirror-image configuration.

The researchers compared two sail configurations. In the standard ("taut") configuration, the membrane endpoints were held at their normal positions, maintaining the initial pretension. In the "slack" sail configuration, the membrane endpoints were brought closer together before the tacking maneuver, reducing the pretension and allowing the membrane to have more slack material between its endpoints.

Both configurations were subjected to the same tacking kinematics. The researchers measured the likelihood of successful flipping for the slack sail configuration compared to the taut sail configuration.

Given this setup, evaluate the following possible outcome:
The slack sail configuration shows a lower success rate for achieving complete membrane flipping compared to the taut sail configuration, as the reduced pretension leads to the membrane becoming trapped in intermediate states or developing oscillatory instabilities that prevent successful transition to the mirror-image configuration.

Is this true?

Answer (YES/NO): YES